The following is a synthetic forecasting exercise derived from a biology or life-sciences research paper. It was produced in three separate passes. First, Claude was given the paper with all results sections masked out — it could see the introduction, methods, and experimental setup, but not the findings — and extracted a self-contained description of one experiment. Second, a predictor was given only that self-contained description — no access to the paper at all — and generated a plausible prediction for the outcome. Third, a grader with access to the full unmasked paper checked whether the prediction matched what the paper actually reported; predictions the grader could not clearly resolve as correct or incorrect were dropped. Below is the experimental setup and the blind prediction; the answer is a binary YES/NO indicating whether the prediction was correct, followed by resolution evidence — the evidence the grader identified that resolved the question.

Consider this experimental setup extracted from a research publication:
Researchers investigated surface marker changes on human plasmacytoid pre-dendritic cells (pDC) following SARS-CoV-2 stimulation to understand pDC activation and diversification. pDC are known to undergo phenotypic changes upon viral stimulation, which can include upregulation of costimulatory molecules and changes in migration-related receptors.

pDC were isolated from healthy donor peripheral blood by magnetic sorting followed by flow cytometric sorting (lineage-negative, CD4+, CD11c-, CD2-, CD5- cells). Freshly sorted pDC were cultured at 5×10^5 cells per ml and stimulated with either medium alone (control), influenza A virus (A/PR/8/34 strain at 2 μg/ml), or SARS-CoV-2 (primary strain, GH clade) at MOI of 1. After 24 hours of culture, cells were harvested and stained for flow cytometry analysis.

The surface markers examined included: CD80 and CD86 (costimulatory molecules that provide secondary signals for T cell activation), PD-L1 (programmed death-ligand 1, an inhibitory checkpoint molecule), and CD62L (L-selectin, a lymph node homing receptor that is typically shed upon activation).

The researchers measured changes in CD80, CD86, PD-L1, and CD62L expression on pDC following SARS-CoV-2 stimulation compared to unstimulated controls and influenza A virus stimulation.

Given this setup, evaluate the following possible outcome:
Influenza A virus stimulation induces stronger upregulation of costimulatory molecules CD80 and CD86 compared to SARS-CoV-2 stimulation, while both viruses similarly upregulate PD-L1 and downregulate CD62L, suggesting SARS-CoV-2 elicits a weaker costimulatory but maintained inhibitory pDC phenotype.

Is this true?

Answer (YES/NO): NO